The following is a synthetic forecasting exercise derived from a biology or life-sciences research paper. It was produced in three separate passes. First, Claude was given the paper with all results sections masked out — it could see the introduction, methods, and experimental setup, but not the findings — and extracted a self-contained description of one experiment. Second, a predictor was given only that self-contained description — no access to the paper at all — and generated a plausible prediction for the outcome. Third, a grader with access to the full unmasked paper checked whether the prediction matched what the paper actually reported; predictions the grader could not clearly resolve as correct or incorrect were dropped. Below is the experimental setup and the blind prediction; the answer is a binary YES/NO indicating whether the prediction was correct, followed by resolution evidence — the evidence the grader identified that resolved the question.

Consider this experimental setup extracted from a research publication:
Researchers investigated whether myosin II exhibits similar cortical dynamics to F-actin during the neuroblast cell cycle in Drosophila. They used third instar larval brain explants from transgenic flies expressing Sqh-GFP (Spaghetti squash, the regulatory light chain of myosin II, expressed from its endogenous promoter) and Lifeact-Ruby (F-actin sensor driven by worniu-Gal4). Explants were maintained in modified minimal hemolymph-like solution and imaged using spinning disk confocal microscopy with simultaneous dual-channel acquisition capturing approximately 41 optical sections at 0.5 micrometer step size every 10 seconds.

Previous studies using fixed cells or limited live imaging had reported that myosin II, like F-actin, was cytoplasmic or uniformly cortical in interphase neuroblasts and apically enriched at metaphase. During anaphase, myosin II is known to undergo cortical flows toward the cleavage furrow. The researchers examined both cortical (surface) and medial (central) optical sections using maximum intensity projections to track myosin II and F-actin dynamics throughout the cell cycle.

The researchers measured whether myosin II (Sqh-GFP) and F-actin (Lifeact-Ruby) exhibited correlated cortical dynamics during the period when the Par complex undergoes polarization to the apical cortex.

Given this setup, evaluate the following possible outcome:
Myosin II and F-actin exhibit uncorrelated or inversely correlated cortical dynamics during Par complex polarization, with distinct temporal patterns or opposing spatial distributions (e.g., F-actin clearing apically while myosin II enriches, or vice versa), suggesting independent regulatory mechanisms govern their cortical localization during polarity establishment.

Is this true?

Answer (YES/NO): NO